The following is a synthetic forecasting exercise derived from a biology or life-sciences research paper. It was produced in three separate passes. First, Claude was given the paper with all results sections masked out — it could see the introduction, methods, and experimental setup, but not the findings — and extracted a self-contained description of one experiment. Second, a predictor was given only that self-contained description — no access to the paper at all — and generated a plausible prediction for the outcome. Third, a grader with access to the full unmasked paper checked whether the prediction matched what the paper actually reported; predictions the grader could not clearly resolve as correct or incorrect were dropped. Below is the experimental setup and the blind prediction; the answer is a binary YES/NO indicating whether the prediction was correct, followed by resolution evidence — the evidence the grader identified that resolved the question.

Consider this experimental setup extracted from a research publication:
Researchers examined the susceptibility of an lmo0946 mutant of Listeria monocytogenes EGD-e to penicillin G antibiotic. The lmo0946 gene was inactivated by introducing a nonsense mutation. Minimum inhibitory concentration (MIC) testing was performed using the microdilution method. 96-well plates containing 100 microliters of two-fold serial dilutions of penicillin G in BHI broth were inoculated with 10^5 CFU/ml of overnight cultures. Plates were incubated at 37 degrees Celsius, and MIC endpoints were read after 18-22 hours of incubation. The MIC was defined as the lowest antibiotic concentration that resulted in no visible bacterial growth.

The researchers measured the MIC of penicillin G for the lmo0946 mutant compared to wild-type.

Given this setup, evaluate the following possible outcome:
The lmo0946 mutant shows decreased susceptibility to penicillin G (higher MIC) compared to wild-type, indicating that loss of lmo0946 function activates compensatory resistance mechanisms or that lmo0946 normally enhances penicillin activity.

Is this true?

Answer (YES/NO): NO